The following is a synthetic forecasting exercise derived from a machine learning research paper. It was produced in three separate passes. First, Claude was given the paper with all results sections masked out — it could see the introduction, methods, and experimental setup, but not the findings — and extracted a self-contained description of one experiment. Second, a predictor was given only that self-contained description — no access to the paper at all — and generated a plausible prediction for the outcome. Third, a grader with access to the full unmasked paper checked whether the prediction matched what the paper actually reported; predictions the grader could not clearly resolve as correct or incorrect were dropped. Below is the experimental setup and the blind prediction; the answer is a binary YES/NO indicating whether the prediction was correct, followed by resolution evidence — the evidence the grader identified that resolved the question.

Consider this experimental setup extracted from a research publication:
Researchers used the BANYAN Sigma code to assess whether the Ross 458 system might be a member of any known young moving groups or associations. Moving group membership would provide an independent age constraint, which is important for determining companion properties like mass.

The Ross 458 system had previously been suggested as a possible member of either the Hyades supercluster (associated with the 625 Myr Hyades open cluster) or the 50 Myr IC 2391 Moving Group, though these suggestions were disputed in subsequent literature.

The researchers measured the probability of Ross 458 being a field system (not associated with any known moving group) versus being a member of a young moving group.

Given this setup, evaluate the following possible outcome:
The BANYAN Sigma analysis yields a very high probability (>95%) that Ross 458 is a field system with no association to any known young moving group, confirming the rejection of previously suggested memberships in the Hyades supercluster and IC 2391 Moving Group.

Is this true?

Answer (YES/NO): YES